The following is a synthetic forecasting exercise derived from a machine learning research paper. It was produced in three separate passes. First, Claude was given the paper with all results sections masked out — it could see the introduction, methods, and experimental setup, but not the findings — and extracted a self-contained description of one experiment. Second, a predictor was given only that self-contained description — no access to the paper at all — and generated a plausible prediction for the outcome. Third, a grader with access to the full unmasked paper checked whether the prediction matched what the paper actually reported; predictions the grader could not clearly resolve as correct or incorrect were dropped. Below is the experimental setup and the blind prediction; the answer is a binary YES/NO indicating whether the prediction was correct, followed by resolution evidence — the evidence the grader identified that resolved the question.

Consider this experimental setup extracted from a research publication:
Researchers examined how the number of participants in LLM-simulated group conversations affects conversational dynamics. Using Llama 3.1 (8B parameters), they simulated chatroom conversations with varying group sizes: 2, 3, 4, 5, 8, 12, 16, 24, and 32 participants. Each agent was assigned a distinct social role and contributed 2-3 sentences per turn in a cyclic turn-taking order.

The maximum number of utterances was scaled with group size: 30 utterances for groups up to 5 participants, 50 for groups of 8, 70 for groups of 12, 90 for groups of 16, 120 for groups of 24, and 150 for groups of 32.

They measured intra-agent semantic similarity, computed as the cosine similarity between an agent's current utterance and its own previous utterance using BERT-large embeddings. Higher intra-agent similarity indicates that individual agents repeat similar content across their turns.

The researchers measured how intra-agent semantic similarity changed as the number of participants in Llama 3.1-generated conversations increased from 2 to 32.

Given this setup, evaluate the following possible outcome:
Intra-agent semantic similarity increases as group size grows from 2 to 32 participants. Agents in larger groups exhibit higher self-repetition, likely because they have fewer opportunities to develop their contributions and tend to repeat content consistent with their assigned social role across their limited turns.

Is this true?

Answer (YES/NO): NO